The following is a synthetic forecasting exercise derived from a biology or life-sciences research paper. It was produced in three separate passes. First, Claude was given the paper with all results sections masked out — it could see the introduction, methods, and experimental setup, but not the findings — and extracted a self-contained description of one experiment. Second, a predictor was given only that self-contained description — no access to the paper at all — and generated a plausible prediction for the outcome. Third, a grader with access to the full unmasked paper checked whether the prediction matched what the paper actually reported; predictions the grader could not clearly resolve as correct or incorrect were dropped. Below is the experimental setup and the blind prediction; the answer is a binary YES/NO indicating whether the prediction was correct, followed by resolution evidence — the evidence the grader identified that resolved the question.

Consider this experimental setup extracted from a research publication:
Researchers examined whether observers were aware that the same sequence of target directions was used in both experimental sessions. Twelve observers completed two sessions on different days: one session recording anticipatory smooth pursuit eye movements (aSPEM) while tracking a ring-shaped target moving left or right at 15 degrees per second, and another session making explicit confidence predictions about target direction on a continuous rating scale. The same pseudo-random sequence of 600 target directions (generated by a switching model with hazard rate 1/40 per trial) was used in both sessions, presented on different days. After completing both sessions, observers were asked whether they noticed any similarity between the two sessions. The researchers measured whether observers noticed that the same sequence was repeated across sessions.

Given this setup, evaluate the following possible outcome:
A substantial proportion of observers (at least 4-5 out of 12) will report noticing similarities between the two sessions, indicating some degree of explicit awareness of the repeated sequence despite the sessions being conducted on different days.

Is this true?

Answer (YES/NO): NO